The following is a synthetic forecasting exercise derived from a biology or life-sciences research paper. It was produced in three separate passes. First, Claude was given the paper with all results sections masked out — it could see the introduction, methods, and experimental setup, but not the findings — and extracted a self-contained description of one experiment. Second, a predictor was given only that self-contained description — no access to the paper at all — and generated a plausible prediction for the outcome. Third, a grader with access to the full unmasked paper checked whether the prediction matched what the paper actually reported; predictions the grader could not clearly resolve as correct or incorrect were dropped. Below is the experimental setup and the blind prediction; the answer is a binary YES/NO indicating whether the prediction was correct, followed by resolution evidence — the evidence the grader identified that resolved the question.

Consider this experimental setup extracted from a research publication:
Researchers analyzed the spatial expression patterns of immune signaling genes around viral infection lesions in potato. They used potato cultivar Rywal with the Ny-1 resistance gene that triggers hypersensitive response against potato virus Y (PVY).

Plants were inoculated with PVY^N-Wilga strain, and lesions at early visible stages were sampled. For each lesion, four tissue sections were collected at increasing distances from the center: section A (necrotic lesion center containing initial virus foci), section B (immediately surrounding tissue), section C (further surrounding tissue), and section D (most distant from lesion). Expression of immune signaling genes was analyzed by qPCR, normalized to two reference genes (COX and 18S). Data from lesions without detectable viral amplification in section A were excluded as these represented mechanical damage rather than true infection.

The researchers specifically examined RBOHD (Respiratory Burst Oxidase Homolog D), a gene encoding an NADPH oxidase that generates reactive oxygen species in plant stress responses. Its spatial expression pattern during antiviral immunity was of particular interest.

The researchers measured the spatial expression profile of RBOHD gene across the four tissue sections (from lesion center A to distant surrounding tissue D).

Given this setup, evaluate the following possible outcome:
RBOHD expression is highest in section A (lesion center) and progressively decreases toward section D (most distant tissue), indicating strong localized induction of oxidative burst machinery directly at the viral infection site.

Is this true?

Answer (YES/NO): NO